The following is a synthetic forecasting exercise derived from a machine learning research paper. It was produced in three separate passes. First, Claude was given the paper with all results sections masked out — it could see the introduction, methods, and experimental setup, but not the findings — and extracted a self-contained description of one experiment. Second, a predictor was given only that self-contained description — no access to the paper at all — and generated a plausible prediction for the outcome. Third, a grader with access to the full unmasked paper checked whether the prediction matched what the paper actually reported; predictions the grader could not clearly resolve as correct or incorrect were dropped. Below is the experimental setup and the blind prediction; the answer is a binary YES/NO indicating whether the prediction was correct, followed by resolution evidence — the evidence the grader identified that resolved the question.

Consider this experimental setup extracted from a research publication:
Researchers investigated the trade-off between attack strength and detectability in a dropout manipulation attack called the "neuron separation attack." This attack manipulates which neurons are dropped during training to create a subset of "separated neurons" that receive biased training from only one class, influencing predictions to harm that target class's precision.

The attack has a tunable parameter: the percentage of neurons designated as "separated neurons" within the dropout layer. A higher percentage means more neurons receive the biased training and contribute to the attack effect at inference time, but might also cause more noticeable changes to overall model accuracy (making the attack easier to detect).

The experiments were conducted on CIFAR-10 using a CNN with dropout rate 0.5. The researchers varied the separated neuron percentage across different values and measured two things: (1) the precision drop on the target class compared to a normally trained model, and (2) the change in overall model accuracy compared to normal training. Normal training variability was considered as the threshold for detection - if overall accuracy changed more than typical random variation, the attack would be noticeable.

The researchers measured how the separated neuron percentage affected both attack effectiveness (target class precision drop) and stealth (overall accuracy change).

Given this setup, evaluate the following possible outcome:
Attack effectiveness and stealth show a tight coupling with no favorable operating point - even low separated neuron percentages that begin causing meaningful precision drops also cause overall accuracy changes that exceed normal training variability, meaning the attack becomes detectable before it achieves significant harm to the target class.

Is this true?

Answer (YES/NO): NO